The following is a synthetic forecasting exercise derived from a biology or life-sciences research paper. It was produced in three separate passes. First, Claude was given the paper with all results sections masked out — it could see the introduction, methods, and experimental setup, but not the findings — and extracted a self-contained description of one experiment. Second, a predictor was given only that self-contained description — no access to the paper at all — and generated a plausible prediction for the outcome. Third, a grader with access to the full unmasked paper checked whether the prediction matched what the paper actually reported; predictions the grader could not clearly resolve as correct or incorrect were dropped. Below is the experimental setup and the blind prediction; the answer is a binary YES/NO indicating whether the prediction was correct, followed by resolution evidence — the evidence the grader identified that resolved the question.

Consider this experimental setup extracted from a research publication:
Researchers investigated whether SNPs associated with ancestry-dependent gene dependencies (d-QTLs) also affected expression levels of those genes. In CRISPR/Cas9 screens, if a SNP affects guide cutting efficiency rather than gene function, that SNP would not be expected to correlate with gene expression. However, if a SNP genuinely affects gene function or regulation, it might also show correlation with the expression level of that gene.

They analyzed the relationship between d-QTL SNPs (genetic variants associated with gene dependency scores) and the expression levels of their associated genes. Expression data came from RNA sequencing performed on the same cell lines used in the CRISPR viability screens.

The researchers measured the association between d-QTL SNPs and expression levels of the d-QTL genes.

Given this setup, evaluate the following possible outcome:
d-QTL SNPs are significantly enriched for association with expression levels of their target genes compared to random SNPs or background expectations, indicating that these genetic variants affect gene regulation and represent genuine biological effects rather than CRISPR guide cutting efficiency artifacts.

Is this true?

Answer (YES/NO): NO